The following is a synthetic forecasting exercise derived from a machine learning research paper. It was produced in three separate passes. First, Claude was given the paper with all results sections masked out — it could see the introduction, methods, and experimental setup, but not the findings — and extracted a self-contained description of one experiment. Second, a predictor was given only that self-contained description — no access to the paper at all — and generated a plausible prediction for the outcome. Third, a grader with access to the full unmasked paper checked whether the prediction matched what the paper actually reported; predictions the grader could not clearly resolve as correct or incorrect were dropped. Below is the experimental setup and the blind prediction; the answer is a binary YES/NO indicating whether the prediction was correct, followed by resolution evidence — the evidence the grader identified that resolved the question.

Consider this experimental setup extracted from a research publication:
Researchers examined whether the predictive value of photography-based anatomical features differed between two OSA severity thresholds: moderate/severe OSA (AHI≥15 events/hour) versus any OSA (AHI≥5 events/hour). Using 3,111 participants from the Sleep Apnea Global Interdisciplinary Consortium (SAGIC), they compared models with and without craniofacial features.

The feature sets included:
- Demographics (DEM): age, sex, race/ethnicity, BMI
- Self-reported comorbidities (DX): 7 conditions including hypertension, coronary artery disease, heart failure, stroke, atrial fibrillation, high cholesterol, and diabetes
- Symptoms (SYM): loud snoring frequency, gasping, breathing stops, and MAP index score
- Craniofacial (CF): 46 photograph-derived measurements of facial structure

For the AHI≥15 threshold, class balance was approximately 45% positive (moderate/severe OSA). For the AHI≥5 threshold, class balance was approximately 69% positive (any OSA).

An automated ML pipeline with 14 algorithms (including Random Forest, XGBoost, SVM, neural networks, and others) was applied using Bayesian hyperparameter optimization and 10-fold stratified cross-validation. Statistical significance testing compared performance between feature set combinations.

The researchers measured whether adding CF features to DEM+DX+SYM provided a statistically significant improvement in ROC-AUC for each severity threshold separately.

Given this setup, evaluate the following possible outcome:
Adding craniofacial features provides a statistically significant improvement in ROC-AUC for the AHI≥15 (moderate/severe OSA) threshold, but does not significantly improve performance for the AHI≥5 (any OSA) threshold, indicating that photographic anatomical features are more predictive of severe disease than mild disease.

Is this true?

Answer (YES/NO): YES